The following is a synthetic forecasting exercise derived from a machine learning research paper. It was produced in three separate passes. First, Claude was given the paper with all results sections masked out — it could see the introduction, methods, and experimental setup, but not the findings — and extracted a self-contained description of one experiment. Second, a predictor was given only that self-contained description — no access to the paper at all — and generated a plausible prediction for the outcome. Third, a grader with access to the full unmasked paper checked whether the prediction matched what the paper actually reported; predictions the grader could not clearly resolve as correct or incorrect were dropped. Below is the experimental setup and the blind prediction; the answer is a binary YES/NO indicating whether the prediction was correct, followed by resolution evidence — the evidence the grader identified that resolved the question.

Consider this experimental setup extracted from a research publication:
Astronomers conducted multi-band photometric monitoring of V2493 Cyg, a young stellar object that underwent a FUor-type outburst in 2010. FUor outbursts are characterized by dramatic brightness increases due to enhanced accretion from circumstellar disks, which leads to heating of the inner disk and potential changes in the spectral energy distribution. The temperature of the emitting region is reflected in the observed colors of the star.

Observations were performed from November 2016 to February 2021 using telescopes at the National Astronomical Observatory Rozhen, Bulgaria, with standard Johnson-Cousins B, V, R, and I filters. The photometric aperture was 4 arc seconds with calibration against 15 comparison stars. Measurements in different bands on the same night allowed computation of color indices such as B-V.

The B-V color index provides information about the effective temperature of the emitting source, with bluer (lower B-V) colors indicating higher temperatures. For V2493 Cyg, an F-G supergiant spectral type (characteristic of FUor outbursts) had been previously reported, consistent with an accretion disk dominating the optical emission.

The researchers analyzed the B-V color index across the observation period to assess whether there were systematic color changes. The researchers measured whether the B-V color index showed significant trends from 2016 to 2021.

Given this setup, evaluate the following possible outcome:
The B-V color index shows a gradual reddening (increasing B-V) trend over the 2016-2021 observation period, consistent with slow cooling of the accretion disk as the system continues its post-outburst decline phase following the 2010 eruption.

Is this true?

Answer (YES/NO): NO